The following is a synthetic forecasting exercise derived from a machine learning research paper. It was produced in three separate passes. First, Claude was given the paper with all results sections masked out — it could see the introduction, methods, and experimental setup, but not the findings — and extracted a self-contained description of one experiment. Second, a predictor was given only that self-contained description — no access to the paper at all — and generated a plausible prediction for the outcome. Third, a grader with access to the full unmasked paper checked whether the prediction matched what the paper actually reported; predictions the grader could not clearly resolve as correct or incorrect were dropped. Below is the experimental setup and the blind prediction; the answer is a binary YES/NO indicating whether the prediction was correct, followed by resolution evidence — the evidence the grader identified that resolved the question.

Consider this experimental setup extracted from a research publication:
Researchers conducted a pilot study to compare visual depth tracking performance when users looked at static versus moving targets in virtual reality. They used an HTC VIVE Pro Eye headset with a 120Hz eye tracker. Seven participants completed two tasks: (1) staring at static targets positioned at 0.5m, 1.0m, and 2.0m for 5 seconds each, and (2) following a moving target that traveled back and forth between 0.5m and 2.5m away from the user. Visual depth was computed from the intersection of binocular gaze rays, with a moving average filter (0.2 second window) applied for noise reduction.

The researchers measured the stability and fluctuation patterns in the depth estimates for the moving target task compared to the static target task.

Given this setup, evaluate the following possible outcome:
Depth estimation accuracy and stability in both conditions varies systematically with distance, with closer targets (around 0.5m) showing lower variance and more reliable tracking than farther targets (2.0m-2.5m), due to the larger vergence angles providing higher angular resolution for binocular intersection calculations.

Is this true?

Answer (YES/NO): YES